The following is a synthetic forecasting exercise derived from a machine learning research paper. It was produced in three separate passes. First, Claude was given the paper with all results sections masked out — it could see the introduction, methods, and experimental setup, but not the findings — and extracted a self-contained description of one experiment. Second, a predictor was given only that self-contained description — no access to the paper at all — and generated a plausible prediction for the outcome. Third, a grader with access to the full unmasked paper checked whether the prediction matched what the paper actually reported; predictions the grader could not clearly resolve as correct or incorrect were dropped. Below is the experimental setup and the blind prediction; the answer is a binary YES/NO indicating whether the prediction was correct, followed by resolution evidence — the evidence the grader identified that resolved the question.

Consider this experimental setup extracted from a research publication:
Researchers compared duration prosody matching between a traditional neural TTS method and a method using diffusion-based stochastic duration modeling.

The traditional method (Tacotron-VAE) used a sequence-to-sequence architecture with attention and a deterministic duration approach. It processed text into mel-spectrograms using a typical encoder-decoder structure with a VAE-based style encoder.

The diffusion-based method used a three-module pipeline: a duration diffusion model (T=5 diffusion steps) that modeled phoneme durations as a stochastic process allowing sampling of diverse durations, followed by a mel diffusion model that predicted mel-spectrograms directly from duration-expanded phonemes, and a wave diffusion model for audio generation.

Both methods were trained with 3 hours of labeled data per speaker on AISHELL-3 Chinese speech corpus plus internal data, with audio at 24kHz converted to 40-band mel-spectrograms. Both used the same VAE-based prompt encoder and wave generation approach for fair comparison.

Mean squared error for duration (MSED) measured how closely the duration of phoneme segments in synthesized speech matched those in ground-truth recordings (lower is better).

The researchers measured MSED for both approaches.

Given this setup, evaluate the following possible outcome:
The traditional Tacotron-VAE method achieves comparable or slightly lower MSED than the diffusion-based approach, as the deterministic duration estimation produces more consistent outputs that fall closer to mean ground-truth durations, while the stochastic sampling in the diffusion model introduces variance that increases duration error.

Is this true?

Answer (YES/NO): YES